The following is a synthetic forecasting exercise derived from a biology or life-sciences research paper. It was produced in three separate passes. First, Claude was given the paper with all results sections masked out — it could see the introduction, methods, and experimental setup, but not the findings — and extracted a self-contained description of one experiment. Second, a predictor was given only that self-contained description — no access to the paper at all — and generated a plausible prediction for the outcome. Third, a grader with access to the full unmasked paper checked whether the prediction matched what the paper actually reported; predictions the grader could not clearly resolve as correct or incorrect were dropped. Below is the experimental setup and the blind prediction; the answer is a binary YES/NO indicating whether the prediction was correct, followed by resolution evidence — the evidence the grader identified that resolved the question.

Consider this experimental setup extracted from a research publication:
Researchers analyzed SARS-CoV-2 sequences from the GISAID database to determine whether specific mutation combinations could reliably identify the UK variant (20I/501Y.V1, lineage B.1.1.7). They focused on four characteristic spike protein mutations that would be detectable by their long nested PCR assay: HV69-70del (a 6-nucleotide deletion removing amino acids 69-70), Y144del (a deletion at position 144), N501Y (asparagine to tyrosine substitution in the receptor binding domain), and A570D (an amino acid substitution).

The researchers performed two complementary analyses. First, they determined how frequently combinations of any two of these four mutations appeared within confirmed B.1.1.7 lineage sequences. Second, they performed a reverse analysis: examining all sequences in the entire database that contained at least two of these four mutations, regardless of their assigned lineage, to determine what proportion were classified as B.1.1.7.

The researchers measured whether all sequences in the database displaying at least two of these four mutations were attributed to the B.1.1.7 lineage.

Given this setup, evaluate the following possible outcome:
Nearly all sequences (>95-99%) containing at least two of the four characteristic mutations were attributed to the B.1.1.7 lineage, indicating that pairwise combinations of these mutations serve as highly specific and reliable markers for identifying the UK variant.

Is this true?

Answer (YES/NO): NO